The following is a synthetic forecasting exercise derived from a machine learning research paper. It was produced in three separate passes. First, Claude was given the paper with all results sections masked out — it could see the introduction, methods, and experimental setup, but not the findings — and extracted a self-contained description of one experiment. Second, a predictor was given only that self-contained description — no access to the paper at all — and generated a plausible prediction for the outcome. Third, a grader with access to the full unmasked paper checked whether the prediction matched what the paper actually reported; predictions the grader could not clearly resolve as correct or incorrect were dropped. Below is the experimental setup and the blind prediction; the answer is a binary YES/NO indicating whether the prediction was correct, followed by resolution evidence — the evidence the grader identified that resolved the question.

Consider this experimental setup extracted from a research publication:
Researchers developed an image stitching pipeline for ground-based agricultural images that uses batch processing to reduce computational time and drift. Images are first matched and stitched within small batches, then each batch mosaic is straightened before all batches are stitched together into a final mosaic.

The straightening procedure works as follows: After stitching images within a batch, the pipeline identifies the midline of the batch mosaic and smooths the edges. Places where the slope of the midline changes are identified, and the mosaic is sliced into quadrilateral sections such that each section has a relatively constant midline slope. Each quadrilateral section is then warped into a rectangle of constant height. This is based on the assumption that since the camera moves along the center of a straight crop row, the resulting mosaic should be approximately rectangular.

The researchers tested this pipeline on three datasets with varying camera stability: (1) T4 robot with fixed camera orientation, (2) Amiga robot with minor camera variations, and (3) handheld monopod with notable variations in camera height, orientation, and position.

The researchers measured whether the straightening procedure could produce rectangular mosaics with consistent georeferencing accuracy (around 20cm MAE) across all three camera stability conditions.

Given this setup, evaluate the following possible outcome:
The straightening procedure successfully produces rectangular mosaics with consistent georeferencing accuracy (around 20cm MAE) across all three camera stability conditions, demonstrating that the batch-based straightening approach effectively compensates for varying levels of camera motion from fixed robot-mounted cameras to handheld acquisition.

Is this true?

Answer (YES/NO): YES